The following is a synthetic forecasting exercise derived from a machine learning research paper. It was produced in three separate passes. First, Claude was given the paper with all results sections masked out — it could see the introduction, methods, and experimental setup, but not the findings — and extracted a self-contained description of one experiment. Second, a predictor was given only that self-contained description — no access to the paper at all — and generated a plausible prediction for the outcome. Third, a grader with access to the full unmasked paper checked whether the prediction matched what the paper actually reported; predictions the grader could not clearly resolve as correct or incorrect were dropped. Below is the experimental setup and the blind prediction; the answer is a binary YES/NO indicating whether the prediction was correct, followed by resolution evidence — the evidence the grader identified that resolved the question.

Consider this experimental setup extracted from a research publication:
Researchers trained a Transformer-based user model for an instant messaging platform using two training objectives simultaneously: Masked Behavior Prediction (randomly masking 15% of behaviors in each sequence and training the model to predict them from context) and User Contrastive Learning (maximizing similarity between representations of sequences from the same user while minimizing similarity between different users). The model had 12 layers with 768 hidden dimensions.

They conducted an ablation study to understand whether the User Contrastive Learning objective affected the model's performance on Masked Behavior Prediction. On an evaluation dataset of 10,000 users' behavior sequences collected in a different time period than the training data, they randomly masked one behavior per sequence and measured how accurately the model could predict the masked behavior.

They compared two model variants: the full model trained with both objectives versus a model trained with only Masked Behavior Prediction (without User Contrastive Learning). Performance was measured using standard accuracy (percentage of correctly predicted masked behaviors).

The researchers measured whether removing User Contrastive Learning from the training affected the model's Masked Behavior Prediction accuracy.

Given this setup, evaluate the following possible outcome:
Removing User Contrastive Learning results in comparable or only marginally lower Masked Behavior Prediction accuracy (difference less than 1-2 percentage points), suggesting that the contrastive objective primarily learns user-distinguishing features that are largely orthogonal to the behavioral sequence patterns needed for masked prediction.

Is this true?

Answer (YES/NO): NO